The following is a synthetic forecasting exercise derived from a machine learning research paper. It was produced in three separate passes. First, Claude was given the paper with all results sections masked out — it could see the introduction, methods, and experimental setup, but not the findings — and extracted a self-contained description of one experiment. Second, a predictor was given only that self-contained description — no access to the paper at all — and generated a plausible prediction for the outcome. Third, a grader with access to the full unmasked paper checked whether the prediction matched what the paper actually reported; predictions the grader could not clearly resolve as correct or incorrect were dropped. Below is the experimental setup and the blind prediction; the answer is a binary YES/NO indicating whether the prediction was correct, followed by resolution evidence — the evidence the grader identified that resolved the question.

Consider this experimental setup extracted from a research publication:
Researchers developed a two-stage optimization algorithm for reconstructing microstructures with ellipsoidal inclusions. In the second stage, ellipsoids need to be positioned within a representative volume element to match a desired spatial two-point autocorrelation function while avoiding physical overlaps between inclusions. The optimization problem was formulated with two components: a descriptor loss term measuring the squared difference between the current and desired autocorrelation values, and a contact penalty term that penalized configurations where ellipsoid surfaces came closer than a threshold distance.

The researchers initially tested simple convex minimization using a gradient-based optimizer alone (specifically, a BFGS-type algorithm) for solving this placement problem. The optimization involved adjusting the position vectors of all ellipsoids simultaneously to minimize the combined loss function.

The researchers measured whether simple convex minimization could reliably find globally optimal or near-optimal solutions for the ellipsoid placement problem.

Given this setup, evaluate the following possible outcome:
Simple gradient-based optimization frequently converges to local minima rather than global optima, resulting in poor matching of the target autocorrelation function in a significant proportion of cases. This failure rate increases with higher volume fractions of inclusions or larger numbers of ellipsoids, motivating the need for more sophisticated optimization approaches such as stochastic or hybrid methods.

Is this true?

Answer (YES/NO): YES